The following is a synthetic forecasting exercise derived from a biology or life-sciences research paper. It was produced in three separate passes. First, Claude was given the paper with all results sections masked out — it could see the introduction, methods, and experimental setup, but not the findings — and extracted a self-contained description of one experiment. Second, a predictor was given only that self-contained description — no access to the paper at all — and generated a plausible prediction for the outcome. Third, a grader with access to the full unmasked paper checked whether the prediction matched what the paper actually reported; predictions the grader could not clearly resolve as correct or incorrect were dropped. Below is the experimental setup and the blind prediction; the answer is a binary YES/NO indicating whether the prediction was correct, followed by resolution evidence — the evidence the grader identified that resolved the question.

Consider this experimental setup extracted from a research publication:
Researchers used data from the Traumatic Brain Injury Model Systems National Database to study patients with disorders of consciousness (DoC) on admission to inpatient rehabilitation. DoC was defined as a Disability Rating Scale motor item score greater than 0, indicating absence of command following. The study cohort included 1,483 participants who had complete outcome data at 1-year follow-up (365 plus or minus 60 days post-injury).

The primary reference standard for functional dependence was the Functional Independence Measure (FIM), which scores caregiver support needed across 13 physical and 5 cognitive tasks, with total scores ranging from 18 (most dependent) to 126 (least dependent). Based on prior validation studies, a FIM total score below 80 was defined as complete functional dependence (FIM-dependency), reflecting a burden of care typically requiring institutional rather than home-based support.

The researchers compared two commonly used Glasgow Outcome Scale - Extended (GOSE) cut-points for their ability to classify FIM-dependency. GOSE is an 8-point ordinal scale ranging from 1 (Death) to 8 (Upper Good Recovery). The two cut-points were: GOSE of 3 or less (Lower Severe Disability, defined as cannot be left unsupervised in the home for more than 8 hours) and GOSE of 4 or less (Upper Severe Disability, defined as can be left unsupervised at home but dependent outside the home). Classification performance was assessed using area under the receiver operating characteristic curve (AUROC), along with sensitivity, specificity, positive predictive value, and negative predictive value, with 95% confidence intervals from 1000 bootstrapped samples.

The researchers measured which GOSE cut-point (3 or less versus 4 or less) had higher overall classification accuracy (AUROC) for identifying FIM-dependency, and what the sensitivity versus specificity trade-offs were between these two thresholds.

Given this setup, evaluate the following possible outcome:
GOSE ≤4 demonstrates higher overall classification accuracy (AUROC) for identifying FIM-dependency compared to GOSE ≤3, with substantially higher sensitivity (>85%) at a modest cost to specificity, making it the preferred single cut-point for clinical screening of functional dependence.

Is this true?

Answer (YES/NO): NO